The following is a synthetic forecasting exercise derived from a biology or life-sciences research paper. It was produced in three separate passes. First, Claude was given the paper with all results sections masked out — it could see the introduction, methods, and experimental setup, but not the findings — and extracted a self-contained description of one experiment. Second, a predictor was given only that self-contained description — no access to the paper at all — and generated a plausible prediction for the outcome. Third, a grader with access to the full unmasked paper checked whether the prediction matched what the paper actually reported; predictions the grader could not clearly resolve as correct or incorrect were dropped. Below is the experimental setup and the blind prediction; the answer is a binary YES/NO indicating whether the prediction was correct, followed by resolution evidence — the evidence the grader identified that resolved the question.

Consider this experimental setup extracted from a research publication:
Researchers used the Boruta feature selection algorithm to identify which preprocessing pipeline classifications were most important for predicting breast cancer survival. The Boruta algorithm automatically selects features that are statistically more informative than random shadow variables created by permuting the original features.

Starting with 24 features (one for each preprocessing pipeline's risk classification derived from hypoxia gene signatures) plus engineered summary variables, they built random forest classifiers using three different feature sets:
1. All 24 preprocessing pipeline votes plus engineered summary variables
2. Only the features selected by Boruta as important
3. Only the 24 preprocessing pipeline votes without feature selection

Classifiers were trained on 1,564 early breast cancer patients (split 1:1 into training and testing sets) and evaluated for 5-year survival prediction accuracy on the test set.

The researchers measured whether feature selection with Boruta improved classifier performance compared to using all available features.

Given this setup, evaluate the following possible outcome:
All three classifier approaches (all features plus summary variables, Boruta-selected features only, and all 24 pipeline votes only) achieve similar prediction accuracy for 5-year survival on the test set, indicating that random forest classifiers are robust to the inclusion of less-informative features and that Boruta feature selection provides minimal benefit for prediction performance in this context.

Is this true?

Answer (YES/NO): NO